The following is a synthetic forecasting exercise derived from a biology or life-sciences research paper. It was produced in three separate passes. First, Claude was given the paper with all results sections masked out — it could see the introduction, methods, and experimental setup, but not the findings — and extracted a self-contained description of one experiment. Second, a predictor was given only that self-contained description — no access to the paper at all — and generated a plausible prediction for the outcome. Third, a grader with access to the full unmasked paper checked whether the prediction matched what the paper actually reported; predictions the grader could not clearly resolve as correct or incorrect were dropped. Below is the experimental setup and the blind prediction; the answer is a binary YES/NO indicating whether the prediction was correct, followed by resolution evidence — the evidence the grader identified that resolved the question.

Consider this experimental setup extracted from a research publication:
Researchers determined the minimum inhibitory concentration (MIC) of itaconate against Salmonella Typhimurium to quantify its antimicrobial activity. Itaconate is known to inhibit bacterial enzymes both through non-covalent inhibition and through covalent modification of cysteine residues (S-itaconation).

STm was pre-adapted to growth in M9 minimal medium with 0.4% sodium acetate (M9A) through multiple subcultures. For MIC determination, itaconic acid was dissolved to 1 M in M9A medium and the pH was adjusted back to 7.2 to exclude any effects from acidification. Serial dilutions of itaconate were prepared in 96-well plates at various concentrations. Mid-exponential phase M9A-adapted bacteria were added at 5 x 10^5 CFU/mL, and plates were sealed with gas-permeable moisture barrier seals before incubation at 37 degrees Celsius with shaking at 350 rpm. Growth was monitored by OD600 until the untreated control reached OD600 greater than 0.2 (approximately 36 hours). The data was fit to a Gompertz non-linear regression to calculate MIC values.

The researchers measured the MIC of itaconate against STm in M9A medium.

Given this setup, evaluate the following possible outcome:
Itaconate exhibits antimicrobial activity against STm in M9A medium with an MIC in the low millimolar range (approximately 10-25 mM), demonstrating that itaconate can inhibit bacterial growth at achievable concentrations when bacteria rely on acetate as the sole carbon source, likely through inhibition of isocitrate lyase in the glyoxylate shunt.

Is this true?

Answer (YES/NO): NO